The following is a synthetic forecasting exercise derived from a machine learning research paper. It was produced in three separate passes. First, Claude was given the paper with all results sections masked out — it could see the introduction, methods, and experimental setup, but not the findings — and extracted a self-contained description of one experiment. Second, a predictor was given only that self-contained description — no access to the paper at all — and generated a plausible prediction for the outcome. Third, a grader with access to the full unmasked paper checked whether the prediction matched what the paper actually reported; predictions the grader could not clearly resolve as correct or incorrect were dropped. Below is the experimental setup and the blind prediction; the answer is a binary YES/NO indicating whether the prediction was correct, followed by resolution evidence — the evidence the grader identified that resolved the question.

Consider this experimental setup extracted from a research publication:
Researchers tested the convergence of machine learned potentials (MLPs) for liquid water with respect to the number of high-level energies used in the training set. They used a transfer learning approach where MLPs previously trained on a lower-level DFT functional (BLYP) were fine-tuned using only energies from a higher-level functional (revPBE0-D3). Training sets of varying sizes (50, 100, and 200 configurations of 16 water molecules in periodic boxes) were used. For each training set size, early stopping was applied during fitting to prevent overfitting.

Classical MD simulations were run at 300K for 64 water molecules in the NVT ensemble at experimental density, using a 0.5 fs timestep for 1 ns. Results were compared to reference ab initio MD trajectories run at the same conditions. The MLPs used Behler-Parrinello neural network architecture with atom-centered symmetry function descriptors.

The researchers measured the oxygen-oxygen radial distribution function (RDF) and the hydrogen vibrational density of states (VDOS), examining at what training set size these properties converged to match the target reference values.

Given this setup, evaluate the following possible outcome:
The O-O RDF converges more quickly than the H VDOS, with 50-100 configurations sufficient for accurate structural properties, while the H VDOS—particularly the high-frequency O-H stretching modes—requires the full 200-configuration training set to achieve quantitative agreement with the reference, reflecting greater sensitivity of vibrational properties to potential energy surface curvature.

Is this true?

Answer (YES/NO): YES